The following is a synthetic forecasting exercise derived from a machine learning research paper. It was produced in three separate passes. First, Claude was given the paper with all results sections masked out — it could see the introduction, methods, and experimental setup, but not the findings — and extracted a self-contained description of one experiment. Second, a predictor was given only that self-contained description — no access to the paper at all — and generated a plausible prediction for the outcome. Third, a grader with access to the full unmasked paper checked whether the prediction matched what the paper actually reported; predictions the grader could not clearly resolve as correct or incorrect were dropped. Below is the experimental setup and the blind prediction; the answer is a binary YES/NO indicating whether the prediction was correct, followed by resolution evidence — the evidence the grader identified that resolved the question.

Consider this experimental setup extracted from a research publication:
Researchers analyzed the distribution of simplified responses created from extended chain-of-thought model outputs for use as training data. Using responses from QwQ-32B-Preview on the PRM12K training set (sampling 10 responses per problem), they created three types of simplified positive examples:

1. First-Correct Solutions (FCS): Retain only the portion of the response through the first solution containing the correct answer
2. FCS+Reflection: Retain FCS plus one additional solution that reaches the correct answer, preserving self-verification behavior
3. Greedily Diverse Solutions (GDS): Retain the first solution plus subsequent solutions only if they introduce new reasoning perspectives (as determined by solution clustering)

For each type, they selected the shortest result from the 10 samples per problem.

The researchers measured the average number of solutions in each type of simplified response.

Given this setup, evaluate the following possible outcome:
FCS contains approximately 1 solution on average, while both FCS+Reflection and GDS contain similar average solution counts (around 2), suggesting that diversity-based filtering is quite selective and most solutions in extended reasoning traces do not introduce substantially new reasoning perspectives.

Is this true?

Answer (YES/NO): NO